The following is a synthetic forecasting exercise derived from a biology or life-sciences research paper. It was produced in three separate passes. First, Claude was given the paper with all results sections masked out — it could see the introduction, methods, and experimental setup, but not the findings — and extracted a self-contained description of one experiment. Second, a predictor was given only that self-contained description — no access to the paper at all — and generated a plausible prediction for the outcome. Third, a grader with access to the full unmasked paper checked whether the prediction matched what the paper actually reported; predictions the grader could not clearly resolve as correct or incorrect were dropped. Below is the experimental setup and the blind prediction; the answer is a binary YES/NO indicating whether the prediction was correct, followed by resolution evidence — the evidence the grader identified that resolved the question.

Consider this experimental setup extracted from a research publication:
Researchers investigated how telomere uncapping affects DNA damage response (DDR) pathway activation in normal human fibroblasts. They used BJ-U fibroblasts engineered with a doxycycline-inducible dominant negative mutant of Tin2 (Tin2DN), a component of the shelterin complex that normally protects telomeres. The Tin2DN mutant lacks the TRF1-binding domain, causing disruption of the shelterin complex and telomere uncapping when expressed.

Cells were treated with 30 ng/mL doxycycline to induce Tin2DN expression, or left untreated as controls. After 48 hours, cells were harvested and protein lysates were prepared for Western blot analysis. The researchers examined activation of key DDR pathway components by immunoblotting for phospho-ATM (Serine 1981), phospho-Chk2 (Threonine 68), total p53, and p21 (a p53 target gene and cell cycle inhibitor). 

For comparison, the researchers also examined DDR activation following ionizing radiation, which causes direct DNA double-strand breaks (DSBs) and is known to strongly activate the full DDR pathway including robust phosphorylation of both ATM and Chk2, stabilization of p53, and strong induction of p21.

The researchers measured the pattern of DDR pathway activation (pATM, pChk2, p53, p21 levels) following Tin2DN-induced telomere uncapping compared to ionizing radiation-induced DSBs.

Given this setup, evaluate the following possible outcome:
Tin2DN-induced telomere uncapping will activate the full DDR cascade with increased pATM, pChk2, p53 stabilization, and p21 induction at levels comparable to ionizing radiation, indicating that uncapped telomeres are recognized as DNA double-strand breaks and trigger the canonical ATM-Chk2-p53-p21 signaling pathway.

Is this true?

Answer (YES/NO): NO